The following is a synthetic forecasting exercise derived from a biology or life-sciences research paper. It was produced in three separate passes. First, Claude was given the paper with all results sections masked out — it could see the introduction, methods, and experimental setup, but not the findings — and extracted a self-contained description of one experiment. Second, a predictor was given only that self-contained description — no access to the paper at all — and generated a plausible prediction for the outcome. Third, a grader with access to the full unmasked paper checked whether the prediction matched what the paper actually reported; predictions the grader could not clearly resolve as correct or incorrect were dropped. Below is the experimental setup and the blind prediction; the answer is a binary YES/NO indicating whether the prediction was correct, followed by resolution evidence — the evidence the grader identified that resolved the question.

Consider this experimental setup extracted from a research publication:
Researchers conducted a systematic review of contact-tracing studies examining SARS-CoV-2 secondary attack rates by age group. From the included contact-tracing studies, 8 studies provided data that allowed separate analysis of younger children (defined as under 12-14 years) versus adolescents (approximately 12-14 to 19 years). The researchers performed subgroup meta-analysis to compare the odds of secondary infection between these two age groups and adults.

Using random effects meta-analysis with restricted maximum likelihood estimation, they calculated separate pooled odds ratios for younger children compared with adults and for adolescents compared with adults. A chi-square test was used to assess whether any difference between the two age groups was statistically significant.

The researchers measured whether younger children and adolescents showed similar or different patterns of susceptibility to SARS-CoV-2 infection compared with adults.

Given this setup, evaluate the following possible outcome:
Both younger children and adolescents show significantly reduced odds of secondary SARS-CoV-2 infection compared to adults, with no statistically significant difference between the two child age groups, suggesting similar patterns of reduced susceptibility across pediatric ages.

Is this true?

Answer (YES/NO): NO